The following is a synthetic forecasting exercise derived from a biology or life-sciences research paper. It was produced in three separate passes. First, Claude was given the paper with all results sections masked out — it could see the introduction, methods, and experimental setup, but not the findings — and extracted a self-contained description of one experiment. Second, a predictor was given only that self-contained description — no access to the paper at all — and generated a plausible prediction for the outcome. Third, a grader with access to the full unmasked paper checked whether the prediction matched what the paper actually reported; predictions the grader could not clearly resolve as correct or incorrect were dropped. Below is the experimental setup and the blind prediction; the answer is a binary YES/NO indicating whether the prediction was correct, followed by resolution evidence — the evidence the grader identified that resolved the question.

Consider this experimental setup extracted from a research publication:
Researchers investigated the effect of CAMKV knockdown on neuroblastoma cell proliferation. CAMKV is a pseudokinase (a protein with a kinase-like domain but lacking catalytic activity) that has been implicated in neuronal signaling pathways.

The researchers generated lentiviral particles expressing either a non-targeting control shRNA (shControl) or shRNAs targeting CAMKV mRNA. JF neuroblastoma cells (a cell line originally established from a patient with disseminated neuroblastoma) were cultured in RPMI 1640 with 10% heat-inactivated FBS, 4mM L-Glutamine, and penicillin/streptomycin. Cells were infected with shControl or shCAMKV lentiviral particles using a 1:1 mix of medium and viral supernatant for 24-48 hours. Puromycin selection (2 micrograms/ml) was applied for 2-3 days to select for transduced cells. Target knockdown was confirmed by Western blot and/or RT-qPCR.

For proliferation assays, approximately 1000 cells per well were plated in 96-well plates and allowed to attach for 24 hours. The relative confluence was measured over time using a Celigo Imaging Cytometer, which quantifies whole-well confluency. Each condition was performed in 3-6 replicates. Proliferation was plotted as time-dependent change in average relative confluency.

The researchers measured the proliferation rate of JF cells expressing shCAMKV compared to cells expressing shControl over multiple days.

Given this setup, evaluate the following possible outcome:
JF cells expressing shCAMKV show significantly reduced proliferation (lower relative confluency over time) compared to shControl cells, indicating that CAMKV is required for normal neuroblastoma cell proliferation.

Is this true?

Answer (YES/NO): YES